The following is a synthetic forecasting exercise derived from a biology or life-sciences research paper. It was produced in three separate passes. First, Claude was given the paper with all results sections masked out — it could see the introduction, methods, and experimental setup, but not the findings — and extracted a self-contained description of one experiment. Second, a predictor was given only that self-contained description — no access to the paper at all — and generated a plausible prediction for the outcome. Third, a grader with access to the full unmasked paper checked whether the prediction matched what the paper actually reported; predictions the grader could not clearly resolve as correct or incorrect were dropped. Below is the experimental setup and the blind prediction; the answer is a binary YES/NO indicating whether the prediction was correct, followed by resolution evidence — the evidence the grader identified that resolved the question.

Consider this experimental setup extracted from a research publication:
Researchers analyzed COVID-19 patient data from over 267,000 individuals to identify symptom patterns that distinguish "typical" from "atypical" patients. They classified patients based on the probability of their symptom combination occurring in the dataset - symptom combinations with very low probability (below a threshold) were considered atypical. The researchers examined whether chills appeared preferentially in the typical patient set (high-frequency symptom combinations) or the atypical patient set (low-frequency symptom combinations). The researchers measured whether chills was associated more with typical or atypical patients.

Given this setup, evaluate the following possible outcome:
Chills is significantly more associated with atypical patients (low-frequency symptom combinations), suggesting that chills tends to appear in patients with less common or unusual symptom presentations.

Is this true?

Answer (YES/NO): YES